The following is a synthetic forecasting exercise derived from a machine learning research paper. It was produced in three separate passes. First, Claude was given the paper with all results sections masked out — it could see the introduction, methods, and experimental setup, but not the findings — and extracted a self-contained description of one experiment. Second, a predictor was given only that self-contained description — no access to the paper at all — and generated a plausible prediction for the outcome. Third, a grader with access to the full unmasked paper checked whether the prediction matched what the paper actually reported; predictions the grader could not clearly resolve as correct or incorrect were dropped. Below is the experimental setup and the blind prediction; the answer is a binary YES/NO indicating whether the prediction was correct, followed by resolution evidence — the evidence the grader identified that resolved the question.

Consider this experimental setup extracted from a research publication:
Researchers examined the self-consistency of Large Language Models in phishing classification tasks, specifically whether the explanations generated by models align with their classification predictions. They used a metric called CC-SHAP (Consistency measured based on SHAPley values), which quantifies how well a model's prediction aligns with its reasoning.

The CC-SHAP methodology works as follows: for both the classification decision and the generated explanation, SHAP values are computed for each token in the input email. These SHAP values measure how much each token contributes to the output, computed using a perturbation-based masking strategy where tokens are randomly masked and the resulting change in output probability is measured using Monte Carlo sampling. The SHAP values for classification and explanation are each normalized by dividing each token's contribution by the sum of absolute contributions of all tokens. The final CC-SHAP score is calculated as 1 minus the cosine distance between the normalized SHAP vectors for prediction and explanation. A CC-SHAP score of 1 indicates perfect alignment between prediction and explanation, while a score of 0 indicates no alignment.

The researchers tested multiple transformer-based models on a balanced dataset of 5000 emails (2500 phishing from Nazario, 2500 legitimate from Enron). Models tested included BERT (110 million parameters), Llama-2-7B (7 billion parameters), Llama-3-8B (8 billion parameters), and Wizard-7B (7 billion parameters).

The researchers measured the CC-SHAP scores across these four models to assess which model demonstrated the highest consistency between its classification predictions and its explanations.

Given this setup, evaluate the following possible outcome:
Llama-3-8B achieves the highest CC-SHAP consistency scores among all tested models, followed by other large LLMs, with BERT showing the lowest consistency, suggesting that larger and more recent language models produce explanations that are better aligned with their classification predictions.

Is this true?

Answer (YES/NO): NO